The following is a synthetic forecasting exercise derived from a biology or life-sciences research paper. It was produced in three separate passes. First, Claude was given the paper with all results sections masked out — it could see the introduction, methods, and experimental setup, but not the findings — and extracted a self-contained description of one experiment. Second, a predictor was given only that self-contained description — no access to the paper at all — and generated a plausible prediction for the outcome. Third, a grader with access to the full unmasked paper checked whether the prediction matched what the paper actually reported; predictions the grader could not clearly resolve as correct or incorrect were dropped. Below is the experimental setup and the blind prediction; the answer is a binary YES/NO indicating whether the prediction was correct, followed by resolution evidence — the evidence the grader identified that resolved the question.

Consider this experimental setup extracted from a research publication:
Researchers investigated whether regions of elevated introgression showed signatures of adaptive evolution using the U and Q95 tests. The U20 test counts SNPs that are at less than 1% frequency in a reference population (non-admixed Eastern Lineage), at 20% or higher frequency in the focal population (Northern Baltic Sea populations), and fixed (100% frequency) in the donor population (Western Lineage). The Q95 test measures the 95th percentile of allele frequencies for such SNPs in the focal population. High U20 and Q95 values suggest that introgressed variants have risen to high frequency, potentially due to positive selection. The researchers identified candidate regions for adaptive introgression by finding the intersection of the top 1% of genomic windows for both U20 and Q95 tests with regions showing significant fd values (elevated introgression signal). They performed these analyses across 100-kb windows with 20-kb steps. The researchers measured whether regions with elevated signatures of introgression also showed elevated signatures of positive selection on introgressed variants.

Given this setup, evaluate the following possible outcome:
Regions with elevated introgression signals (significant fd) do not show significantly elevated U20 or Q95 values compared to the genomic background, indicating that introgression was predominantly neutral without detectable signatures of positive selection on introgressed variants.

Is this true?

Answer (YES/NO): NO